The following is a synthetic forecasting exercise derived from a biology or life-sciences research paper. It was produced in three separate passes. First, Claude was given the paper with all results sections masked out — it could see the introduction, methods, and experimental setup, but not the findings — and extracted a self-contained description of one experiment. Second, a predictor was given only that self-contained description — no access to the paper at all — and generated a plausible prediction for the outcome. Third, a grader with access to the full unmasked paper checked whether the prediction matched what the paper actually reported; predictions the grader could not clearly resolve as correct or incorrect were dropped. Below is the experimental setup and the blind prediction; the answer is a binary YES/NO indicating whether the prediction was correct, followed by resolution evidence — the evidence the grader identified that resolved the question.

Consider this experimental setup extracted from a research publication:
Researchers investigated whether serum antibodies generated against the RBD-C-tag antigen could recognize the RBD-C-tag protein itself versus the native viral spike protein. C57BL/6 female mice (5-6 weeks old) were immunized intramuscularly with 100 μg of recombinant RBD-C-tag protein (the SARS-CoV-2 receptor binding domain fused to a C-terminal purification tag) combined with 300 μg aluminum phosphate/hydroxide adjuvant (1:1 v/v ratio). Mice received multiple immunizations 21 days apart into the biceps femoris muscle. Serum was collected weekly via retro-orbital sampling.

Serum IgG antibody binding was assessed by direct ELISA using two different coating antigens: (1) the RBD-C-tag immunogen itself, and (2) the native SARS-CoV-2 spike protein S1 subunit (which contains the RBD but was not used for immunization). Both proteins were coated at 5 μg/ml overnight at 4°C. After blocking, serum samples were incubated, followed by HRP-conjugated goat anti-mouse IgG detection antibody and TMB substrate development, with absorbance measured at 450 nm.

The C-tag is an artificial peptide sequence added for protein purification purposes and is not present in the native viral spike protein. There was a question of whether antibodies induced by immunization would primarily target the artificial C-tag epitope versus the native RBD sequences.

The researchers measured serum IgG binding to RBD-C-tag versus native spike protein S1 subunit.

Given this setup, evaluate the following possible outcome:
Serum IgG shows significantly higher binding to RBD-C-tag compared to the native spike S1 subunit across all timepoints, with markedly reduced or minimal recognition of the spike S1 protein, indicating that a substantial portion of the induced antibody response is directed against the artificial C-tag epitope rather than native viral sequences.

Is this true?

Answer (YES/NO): NO